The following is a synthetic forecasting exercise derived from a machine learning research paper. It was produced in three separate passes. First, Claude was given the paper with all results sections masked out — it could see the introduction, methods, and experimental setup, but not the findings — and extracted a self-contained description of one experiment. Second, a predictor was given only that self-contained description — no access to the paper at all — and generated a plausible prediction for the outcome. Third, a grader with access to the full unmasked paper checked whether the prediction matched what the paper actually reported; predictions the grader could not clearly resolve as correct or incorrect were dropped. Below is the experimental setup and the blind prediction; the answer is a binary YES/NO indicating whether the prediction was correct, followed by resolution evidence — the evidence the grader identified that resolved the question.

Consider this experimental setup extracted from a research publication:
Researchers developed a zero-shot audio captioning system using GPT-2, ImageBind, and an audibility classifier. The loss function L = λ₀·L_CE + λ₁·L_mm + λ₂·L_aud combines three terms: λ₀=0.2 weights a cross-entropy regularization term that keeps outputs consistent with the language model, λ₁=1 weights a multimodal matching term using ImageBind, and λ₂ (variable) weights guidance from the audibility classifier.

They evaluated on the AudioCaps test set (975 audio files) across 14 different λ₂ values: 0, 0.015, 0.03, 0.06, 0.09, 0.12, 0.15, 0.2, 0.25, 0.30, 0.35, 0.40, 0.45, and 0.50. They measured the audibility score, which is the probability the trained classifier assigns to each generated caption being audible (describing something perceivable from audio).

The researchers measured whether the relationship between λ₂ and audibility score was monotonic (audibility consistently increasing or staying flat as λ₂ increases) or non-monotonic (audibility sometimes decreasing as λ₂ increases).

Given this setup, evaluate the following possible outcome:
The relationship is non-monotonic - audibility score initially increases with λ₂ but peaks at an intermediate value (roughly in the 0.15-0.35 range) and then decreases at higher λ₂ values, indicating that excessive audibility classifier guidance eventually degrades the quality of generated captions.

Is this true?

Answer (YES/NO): NO